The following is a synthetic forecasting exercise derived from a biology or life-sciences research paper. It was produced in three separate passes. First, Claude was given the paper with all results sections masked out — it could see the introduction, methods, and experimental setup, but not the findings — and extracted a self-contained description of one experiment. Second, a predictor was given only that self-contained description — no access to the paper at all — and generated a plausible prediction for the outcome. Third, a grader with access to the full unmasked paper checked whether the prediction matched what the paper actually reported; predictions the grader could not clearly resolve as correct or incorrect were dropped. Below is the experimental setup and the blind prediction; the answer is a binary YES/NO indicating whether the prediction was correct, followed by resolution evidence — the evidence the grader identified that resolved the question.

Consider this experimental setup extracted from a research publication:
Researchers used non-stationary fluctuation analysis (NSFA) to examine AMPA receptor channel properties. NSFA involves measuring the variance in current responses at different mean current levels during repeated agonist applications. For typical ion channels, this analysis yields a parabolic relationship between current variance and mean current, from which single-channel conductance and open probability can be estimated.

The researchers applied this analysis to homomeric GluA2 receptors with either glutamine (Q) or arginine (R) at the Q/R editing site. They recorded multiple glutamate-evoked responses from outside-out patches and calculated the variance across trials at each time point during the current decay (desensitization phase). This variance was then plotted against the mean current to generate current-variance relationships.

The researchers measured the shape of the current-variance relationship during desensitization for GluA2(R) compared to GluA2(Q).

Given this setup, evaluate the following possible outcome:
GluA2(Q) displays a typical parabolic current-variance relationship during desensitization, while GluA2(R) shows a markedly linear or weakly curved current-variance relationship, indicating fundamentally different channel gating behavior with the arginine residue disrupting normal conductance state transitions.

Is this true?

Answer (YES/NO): NO